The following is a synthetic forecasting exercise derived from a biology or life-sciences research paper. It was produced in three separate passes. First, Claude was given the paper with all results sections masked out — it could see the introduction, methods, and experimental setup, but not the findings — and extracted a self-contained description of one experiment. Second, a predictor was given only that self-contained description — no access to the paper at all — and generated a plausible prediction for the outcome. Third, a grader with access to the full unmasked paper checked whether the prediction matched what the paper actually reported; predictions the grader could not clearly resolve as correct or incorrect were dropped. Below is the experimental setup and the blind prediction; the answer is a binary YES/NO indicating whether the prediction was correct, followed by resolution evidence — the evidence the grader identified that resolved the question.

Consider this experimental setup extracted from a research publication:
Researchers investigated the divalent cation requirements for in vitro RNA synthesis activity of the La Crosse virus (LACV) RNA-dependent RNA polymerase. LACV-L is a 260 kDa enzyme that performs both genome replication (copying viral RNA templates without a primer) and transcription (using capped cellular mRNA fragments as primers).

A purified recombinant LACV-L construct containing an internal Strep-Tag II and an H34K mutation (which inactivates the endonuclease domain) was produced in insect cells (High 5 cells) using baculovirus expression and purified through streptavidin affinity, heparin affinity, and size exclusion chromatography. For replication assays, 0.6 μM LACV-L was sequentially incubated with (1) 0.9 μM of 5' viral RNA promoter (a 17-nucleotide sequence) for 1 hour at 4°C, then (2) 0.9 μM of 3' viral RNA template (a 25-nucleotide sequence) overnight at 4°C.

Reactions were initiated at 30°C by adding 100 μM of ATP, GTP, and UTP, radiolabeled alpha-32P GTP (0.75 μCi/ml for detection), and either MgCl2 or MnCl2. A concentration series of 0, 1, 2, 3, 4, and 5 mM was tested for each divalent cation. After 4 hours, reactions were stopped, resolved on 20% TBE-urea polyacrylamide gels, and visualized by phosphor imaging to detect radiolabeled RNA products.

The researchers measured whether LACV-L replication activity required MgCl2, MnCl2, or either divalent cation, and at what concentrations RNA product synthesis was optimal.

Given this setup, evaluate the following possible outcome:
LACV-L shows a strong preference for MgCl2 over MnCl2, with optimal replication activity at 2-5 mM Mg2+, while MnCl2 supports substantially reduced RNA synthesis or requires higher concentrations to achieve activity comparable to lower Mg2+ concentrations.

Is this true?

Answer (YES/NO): YES